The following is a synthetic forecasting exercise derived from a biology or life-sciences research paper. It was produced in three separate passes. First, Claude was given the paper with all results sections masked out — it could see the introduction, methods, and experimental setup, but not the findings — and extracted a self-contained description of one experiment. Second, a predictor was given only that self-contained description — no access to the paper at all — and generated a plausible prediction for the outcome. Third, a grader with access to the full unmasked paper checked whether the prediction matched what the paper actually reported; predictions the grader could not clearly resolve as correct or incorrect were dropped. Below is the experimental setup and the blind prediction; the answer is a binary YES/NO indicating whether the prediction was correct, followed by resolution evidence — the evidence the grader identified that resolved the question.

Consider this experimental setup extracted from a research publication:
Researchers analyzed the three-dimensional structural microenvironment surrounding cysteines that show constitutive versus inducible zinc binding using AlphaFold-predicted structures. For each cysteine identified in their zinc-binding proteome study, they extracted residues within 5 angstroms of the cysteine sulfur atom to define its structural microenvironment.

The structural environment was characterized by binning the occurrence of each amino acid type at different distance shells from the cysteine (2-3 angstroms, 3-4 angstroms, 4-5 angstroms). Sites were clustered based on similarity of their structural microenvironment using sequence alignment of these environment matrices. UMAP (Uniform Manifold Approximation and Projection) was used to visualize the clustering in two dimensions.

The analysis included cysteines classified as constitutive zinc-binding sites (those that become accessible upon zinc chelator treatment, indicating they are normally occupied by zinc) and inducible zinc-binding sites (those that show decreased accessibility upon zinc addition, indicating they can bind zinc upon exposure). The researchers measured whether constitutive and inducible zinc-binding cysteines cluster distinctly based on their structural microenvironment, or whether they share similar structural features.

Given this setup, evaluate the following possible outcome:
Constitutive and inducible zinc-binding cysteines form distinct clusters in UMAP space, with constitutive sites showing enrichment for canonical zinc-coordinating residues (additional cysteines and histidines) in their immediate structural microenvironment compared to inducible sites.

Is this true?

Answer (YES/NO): NO